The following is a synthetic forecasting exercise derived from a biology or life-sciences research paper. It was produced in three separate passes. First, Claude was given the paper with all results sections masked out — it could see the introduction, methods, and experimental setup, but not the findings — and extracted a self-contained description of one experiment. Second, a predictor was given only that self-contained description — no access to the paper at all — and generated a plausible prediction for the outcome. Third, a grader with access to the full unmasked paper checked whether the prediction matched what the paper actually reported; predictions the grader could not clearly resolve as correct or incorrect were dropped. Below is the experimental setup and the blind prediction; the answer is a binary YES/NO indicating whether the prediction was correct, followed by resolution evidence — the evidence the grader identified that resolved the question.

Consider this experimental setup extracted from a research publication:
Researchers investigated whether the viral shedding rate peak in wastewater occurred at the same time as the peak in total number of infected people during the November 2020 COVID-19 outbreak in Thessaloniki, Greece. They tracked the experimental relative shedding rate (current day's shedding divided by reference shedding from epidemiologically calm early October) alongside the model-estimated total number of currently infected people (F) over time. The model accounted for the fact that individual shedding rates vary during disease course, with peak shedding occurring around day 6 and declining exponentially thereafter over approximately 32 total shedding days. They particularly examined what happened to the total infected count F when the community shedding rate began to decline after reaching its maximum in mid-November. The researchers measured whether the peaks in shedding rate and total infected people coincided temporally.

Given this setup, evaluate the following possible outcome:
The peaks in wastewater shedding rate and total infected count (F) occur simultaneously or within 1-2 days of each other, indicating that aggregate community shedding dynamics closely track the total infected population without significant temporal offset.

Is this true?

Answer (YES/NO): NO